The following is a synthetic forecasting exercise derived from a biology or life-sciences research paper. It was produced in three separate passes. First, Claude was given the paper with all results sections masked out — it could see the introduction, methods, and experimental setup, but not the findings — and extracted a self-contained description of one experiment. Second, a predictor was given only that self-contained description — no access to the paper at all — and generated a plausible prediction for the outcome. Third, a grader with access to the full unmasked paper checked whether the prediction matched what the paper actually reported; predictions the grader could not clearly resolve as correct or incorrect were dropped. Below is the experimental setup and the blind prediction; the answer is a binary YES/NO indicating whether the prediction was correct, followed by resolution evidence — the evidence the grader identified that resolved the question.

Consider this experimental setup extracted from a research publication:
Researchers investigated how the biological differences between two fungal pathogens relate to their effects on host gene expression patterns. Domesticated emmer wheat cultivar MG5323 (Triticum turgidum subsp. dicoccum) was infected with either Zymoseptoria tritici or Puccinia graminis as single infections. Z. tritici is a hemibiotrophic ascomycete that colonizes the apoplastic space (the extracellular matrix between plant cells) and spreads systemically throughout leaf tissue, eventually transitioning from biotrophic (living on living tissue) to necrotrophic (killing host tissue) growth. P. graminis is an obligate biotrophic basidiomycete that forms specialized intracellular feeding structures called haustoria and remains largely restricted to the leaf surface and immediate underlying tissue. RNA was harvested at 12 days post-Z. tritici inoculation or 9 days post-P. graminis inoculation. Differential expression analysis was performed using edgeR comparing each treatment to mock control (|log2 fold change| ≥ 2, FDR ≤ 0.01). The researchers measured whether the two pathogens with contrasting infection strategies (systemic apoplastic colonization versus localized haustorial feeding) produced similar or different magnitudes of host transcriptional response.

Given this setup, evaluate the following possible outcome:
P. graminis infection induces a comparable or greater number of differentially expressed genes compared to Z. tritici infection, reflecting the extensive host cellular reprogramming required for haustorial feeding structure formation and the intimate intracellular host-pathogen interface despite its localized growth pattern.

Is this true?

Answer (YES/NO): NO